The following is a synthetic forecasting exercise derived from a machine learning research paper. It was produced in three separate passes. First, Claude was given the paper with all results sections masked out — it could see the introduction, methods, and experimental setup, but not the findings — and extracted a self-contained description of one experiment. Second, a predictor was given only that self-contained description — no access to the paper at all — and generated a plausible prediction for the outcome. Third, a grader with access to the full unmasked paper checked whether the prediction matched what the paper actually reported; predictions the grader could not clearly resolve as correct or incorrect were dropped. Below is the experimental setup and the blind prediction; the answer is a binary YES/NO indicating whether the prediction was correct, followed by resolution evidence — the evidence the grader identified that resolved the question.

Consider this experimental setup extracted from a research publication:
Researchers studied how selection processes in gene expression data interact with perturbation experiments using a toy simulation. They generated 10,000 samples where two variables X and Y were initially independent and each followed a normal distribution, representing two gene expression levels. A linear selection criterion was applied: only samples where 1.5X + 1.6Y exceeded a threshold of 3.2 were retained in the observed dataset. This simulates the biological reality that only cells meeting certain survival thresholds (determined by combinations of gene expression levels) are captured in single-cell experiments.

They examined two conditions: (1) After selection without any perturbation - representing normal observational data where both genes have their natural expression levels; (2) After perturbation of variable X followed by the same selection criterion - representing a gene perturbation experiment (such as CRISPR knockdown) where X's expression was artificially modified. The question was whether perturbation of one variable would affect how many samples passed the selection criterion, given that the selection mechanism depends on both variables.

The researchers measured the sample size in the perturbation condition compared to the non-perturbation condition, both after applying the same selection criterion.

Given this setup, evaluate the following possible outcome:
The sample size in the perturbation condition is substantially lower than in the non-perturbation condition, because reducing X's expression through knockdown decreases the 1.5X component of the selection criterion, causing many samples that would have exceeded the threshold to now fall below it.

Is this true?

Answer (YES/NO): YES